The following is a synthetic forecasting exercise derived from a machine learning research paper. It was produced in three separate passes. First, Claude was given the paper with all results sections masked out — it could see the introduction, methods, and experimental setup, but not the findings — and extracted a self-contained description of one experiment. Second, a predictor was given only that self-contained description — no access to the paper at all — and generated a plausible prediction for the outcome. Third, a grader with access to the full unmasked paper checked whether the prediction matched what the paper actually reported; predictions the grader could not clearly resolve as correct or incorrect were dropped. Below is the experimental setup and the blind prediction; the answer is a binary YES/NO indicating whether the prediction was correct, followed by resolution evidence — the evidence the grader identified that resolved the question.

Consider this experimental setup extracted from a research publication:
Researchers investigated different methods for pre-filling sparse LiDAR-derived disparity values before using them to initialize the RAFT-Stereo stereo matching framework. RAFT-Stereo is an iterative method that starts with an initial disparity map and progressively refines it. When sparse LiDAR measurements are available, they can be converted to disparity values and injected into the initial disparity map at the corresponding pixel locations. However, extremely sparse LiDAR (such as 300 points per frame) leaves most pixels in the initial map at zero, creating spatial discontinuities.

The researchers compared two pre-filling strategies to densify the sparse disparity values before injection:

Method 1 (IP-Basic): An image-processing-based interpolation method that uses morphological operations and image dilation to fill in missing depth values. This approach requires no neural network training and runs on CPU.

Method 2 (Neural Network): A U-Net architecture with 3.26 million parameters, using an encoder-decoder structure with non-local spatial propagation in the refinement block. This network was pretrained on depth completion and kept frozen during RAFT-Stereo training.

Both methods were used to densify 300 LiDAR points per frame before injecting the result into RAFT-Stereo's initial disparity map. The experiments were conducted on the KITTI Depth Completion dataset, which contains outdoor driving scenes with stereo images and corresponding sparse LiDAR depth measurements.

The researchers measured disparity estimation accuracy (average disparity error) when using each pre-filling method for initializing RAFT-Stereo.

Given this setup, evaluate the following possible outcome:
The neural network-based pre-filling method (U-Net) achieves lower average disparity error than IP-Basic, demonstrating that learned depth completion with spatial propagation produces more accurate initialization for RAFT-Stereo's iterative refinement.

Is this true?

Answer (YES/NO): NO